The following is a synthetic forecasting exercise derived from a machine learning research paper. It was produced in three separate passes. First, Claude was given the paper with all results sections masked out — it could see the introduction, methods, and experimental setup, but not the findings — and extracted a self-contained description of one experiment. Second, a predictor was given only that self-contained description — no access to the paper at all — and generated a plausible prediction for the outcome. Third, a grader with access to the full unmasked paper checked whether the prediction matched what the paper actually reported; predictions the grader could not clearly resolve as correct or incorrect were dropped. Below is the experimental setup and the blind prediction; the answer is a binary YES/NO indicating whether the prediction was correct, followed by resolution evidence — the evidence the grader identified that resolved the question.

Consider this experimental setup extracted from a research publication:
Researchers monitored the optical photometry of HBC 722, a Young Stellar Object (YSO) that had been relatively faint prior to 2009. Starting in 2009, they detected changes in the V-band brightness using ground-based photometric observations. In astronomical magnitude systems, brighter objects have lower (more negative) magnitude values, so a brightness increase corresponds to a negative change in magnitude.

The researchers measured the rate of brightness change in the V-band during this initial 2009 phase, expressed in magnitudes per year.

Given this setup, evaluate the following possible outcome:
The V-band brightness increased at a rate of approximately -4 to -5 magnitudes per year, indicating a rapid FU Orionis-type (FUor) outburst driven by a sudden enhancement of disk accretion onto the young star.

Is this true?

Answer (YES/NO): NO